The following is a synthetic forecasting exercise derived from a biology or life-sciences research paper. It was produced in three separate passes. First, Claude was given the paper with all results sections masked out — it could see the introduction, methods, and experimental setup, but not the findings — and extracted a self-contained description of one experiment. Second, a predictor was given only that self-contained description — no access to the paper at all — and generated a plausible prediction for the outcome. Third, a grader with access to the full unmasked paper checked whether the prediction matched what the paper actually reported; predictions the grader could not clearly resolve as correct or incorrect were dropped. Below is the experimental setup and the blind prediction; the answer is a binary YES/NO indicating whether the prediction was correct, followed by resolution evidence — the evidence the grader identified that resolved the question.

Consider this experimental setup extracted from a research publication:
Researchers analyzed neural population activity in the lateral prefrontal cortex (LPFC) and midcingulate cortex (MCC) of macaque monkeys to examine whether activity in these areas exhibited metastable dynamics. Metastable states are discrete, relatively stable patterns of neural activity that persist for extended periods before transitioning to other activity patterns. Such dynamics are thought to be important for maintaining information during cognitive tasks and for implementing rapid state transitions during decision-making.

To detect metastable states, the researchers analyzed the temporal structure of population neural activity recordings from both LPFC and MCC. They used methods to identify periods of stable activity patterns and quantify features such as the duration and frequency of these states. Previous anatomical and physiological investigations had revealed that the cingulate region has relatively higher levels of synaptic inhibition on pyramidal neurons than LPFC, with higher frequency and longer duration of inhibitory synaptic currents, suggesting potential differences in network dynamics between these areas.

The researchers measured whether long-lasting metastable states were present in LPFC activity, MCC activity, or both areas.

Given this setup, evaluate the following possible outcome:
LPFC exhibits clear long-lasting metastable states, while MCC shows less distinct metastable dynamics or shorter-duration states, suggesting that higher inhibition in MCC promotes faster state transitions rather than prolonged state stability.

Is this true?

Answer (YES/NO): NO